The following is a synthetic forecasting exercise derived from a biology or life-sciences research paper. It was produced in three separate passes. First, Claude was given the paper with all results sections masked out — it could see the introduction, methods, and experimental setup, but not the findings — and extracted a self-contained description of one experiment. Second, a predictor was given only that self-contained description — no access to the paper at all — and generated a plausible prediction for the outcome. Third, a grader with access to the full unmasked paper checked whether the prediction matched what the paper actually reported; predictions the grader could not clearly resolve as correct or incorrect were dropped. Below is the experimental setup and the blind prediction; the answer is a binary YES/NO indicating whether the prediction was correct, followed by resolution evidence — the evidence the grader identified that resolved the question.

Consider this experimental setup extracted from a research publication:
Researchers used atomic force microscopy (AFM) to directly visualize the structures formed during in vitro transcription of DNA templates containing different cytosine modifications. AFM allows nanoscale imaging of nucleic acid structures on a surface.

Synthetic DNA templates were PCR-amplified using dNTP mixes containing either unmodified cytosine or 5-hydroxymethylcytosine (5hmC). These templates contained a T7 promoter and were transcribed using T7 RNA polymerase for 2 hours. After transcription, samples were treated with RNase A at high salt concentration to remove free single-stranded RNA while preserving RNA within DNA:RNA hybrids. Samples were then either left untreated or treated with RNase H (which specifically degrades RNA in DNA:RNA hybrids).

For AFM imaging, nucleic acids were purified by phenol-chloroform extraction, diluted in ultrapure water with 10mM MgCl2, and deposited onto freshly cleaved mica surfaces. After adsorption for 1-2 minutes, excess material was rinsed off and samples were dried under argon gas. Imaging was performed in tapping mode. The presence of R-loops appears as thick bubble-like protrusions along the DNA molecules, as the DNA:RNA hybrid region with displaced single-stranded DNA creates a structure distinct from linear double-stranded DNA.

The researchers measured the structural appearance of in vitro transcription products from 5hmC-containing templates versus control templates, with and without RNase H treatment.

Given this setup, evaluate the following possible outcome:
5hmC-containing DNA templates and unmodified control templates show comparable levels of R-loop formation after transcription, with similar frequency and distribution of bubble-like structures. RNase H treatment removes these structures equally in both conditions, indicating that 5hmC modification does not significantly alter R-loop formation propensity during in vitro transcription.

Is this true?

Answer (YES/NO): NO